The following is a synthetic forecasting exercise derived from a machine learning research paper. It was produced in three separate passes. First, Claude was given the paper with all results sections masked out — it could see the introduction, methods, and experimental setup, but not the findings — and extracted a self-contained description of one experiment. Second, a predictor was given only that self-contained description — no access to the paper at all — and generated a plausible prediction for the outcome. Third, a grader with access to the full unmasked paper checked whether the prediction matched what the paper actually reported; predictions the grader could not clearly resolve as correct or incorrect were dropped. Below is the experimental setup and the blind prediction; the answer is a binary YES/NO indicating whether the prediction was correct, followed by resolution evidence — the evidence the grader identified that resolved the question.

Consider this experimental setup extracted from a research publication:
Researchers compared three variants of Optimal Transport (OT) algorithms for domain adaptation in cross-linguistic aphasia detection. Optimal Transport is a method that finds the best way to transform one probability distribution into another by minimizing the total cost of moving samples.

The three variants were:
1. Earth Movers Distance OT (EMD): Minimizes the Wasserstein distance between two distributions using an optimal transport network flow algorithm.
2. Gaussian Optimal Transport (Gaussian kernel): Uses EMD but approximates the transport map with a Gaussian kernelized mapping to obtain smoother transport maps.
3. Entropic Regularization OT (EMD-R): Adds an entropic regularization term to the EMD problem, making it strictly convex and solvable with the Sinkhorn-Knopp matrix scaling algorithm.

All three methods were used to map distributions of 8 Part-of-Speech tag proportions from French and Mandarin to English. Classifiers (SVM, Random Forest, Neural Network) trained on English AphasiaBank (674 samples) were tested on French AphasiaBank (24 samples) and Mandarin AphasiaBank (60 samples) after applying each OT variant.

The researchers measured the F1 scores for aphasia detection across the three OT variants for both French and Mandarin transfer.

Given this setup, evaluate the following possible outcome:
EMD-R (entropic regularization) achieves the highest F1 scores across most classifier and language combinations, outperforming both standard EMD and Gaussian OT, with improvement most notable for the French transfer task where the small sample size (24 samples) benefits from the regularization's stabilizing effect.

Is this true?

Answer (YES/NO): YES